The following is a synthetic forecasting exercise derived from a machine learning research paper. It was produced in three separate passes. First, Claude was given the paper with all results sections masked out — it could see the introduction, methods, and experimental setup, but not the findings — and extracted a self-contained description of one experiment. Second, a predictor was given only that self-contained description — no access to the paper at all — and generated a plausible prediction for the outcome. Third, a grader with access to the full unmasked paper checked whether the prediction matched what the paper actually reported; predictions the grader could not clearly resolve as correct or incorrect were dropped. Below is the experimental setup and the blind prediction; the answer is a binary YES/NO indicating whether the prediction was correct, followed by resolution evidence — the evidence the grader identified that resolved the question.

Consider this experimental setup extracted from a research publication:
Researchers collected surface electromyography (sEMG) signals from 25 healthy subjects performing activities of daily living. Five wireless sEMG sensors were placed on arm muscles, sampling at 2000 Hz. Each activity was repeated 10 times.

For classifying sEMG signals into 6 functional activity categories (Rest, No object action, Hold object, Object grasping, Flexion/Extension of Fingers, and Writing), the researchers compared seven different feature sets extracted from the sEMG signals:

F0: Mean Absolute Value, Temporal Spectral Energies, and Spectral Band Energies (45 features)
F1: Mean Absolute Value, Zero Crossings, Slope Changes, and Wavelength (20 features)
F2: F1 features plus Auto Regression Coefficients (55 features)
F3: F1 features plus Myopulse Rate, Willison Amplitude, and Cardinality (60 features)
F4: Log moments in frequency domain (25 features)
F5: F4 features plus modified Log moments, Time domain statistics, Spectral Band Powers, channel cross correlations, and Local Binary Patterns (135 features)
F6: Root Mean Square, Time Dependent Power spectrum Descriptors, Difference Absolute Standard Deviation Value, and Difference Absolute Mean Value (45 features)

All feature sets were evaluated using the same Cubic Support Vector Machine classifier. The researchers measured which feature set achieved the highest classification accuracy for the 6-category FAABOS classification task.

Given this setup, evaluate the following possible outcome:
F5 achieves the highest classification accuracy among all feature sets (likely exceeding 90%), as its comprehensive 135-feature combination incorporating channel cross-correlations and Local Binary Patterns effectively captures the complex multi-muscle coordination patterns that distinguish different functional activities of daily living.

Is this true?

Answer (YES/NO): NO